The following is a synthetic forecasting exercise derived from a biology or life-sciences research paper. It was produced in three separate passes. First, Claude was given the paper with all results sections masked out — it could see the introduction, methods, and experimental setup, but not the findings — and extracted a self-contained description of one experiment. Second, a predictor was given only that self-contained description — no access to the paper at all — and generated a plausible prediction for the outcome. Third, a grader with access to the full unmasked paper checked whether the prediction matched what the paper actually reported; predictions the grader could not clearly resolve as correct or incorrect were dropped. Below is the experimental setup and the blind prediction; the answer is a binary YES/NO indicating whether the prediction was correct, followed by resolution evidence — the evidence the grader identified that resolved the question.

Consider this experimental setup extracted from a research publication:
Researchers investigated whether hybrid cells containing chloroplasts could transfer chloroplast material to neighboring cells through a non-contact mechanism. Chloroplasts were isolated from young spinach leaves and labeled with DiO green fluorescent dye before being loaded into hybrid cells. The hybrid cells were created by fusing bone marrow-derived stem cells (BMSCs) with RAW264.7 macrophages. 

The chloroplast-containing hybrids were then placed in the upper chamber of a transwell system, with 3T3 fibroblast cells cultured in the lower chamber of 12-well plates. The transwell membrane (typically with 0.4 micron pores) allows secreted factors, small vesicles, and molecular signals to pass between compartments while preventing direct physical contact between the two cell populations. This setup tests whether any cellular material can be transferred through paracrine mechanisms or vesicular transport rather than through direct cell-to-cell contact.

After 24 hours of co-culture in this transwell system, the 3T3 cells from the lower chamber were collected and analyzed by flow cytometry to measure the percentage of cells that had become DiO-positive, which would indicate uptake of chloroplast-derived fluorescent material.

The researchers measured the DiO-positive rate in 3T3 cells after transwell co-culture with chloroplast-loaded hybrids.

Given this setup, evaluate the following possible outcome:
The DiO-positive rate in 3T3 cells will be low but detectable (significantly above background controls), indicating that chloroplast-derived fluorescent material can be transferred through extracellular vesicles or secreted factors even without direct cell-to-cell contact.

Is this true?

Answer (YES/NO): YES